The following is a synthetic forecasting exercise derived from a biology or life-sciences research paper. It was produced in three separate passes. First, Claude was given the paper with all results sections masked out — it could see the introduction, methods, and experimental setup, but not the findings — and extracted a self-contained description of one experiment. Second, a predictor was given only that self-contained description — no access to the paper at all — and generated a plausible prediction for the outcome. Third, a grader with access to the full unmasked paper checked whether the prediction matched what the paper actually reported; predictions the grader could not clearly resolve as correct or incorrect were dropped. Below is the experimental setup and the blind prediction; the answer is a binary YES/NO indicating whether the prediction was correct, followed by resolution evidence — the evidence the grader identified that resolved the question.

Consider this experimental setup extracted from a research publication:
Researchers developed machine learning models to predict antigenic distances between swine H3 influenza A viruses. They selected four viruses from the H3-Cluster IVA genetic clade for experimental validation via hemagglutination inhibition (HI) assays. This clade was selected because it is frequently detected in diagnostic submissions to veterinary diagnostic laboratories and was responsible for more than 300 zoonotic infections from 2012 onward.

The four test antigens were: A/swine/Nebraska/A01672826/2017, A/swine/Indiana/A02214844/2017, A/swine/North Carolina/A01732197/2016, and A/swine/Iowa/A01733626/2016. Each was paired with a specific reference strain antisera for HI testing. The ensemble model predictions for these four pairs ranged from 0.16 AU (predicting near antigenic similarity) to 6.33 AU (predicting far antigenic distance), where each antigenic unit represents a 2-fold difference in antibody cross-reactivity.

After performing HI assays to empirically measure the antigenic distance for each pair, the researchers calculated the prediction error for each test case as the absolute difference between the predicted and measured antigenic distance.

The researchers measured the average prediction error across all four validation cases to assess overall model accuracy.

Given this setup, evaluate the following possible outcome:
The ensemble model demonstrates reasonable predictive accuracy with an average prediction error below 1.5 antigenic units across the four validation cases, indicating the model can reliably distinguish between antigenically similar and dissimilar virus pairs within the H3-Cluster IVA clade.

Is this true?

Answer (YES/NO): YES